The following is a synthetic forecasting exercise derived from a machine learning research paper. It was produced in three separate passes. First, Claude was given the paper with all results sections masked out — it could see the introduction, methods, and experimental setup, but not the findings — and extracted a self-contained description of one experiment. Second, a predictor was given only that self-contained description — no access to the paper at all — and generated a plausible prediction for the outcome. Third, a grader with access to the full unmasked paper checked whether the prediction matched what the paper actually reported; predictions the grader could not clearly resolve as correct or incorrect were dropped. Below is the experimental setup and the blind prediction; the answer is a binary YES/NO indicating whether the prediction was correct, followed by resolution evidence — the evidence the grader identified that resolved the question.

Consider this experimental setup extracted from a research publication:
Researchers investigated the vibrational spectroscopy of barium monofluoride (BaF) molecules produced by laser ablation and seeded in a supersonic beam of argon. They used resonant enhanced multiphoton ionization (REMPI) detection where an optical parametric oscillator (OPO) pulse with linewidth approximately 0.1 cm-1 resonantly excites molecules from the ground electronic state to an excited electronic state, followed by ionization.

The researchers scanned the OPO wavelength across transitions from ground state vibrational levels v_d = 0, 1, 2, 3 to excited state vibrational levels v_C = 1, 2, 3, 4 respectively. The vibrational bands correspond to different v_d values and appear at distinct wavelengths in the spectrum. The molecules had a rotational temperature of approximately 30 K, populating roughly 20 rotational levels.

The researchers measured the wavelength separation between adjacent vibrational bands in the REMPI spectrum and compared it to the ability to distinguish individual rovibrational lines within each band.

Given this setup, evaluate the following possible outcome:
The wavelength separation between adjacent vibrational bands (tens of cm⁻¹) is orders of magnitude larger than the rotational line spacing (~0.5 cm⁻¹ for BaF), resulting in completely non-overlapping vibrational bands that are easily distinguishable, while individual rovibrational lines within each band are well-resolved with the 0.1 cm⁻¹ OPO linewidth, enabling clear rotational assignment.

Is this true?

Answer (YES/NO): NO